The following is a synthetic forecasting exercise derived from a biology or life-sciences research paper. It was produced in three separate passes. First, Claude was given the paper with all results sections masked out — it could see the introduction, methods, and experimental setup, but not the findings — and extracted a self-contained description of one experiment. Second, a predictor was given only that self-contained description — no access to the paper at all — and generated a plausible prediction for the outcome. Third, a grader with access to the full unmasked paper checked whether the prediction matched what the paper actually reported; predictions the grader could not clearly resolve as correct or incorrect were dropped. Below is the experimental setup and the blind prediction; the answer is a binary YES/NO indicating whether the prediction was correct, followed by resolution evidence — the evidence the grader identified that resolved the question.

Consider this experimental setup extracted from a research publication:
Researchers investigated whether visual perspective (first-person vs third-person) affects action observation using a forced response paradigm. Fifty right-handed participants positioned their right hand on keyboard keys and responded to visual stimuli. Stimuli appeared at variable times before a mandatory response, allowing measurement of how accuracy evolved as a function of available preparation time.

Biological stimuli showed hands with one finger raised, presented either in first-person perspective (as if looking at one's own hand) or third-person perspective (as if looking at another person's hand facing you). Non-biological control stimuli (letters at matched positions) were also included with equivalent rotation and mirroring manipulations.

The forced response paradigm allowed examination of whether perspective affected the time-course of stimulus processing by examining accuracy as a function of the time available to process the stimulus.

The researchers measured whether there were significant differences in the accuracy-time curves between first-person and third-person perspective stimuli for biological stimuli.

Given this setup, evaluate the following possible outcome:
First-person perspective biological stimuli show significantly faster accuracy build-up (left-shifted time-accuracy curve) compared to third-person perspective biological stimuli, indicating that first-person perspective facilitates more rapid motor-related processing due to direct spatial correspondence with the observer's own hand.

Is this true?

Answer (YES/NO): NO